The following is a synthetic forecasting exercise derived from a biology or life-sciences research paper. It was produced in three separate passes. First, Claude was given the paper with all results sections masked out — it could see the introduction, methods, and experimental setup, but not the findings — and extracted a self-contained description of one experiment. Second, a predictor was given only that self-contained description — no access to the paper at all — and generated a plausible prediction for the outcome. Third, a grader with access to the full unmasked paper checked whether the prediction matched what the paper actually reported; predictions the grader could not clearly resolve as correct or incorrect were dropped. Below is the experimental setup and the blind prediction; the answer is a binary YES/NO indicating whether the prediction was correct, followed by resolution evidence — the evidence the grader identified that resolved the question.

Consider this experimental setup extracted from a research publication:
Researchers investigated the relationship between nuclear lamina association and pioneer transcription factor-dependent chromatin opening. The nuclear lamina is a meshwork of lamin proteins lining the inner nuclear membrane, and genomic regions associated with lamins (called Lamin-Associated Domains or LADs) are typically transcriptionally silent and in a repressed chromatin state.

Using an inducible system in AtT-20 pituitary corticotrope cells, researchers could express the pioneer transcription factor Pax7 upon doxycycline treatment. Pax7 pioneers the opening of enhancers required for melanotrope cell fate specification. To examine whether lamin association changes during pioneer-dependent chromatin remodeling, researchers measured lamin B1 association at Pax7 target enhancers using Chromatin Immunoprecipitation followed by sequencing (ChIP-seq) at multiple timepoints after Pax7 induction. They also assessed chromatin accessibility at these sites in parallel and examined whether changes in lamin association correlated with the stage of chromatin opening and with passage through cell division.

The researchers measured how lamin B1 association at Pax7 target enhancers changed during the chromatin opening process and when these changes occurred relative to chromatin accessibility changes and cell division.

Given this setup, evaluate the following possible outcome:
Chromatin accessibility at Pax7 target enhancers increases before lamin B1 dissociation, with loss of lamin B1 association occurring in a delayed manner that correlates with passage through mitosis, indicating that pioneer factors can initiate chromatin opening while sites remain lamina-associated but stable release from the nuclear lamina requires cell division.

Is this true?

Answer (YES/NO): NO